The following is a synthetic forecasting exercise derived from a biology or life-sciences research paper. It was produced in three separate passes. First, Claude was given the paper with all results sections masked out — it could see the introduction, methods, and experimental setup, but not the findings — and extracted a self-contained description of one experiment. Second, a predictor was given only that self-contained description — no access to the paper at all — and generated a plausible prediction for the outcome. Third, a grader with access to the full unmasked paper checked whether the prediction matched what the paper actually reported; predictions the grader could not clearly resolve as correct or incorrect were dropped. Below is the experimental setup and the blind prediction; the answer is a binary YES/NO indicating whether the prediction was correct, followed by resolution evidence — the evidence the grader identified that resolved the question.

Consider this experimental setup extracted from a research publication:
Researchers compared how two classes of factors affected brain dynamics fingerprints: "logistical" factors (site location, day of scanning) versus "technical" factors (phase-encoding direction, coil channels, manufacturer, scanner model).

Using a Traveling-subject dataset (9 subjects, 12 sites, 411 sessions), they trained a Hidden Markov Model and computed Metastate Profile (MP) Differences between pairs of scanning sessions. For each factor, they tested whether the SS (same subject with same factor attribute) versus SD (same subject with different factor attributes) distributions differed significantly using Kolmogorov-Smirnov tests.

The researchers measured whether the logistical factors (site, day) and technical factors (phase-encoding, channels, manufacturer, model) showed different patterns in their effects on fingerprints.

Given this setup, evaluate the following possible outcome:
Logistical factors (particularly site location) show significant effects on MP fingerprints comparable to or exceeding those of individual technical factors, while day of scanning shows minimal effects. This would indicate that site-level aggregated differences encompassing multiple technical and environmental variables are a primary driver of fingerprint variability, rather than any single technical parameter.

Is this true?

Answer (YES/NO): NO